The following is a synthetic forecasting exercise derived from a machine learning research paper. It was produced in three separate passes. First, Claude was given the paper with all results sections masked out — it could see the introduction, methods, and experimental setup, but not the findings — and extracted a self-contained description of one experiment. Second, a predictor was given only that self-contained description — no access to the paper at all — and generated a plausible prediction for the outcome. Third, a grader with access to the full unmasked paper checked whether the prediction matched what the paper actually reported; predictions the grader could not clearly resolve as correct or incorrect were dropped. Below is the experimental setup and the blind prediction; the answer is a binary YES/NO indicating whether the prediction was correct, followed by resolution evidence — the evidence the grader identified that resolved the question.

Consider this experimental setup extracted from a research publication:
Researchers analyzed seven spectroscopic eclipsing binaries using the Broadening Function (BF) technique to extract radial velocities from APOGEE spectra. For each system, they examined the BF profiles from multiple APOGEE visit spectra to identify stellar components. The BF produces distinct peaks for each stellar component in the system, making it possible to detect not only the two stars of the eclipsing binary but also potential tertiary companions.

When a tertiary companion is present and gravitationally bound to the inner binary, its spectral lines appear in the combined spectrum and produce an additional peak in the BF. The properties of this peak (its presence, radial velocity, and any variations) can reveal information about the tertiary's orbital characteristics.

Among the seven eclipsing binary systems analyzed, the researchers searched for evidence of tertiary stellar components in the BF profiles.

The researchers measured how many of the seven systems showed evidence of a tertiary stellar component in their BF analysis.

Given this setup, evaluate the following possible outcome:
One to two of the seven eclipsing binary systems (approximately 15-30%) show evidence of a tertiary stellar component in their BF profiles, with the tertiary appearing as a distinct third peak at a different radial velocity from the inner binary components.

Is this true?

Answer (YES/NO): NO